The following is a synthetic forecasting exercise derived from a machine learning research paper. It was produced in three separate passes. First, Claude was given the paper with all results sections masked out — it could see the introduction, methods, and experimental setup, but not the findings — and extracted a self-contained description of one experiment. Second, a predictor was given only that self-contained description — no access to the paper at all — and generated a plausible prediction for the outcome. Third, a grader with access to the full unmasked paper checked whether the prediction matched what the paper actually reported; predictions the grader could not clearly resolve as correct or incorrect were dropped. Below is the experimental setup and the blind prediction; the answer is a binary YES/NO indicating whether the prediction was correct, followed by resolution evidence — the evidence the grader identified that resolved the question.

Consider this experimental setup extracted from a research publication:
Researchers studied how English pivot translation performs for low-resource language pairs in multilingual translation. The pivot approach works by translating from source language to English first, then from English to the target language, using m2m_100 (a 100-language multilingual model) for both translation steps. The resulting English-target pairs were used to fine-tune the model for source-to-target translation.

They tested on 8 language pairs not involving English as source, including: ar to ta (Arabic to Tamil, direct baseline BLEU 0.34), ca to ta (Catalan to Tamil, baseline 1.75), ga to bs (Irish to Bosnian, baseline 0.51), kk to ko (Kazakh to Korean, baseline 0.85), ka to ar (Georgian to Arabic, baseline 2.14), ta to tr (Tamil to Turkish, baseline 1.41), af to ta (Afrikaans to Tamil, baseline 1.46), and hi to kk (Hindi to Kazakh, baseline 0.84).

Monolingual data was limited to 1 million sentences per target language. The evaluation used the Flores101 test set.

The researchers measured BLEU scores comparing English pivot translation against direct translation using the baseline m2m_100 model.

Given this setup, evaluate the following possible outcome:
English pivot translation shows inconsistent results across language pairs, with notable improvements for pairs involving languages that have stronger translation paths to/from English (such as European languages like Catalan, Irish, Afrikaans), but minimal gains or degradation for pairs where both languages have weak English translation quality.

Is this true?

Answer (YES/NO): NO